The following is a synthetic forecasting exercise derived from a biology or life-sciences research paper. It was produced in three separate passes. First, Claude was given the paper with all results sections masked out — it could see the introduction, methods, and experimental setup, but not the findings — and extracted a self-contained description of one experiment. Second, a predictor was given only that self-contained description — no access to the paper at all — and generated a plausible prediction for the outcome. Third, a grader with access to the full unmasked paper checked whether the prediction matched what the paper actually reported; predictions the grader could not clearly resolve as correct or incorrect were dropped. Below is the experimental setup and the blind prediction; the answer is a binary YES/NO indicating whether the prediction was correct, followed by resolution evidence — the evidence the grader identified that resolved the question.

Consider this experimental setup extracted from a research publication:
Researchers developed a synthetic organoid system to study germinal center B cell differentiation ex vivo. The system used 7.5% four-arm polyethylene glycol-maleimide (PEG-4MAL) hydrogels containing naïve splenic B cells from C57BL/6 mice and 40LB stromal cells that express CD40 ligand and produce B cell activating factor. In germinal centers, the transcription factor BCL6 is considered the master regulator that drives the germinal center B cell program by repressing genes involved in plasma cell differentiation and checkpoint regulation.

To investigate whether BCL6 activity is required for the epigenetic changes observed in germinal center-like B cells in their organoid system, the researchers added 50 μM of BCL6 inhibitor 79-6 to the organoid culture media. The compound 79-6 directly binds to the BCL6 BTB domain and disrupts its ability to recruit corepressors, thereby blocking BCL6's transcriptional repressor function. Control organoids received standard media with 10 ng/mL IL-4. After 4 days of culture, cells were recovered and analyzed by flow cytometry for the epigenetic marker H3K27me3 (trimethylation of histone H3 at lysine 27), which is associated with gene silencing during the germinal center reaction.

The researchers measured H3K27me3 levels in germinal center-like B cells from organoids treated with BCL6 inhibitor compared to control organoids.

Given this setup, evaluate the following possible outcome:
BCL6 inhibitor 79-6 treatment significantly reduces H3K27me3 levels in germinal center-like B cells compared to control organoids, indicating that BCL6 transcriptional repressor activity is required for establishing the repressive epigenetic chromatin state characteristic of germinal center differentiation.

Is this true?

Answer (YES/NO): YES